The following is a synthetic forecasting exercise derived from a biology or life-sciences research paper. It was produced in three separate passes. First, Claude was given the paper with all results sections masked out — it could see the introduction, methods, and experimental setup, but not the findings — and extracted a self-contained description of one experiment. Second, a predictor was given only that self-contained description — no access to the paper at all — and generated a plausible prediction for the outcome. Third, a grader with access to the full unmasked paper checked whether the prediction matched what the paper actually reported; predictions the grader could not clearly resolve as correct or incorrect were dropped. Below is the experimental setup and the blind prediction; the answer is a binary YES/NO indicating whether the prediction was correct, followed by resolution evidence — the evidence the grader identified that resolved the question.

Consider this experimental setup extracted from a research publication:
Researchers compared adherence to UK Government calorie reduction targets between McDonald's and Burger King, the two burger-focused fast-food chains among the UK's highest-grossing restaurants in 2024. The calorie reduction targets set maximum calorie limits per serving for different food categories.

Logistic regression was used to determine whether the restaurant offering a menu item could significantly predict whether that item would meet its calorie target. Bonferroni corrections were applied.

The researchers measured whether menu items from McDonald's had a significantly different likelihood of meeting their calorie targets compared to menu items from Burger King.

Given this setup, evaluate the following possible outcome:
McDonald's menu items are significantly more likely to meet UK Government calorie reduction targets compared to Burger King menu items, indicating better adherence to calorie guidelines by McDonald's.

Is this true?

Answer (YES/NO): YES